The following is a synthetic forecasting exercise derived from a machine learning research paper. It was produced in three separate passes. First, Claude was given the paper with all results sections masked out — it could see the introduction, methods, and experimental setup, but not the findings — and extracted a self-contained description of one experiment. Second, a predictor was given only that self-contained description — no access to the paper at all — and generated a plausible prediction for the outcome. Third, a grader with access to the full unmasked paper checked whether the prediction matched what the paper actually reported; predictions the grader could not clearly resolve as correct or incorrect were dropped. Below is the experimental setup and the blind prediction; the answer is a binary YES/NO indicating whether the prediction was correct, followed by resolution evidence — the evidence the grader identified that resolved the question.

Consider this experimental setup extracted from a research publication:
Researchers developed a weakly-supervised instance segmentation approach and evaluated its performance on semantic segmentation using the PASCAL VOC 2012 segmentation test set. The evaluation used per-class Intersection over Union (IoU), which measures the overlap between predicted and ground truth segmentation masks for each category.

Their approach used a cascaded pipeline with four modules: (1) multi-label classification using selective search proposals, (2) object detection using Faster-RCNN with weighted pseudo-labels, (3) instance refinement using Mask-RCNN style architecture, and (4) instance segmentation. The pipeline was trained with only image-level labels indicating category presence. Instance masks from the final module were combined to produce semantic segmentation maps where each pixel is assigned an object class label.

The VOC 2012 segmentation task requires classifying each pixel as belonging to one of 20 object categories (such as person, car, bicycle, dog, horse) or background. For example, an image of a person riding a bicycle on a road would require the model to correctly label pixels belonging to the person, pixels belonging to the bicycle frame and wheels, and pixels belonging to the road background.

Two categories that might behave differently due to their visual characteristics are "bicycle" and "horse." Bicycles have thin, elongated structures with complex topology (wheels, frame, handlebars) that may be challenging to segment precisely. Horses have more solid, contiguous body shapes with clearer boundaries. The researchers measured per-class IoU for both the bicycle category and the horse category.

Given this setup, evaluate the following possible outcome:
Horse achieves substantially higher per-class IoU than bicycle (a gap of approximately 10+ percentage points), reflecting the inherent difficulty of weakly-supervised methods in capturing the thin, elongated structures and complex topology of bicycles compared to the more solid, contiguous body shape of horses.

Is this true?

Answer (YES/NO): YES